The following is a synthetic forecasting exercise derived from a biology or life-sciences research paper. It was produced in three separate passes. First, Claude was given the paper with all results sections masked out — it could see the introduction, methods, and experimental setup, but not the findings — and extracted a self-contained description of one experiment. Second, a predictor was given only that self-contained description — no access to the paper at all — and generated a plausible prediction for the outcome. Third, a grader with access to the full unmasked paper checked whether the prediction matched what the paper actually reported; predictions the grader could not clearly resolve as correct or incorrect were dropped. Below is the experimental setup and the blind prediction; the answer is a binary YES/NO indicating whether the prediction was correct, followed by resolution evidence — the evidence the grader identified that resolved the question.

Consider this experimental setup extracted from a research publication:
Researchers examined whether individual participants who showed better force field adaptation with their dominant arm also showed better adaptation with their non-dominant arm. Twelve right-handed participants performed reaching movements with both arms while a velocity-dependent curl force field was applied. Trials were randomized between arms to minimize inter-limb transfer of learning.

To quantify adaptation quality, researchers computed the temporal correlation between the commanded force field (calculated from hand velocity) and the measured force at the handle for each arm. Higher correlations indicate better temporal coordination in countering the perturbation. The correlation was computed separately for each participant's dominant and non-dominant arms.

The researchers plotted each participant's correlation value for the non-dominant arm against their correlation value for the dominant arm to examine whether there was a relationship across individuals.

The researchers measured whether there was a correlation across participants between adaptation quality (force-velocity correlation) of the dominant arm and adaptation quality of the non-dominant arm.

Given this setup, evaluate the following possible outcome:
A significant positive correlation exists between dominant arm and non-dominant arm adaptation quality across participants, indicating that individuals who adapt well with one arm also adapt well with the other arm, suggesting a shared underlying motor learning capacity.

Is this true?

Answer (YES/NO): YES